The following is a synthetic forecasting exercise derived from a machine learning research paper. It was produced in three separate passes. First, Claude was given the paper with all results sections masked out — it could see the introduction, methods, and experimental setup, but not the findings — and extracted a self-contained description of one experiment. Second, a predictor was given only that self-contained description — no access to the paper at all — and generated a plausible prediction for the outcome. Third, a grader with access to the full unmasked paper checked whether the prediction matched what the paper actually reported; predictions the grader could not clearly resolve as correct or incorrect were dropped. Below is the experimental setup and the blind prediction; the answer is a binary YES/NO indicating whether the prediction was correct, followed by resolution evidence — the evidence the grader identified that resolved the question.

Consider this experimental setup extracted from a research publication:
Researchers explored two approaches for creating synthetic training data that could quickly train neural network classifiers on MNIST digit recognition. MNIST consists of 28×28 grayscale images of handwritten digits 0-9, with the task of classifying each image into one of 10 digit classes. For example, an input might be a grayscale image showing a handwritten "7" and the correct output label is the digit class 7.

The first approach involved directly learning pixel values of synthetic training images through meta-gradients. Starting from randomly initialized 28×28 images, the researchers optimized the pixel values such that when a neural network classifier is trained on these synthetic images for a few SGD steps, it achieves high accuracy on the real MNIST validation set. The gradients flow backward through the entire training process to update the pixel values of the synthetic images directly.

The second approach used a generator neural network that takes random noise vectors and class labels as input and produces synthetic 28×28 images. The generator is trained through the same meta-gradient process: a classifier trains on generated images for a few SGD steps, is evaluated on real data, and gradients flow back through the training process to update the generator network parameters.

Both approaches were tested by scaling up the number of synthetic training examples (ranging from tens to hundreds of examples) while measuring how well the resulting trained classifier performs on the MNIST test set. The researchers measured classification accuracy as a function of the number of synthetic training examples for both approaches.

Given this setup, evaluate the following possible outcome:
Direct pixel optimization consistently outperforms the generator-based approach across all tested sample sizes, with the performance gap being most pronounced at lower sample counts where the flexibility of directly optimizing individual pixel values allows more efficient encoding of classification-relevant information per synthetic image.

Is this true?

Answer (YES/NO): NO